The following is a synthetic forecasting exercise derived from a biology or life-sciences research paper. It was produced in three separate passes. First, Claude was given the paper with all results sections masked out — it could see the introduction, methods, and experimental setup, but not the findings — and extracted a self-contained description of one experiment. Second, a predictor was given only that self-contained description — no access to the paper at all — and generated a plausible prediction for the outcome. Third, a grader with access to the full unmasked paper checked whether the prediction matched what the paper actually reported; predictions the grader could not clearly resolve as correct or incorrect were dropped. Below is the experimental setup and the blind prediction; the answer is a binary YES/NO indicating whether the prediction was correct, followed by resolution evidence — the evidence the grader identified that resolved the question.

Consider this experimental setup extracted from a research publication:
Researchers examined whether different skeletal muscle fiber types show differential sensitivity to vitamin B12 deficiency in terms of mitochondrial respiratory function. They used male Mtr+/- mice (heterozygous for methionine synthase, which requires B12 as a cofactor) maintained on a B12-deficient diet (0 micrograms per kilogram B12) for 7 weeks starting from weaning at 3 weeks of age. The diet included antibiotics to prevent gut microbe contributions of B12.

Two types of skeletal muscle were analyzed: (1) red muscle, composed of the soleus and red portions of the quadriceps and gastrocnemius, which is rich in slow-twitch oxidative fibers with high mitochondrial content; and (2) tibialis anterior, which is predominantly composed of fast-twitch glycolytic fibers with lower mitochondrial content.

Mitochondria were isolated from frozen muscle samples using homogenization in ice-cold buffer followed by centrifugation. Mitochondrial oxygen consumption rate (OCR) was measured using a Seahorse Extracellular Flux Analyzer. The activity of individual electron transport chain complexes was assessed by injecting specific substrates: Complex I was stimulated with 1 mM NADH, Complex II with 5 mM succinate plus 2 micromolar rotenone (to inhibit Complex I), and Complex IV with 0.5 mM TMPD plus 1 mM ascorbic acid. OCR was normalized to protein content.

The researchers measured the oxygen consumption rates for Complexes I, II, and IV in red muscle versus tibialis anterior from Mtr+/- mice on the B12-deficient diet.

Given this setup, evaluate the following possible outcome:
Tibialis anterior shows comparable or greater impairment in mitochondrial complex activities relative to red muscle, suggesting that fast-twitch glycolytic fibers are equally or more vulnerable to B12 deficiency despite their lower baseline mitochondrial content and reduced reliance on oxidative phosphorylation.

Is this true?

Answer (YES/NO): YES